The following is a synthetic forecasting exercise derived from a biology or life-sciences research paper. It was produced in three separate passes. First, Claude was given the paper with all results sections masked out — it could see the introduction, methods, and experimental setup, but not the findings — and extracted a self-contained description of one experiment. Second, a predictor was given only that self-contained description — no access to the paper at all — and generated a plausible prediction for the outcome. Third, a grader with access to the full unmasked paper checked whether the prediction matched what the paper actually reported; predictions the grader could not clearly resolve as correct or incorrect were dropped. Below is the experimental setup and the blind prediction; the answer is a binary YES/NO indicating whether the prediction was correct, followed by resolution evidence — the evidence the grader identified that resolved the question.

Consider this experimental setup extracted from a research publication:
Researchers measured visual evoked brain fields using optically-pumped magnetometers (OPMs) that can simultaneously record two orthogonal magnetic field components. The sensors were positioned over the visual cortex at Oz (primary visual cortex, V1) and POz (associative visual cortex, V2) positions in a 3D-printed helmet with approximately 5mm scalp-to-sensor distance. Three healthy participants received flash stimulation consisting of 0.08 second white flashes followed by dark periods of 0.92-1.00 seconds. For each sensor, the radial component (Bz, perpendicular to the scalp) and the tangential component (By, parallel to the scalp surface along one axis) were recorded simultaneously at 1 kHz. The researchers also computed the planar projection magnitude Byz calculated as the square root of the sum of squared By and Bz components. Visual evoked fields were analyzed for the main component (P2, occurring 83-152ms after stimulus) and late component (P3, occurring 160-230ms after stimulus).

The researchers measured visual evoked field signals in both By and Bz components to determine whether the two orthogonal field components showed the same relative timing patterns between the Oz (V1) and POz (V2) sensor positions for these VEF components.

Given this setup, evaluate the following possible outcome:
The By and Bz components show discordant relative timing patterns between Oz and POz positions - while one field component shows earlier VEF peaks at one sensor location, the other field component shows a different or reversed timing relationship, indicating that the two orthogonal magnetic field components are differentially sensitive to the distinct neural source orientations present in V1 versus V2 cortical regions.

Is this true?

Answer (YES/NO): NO